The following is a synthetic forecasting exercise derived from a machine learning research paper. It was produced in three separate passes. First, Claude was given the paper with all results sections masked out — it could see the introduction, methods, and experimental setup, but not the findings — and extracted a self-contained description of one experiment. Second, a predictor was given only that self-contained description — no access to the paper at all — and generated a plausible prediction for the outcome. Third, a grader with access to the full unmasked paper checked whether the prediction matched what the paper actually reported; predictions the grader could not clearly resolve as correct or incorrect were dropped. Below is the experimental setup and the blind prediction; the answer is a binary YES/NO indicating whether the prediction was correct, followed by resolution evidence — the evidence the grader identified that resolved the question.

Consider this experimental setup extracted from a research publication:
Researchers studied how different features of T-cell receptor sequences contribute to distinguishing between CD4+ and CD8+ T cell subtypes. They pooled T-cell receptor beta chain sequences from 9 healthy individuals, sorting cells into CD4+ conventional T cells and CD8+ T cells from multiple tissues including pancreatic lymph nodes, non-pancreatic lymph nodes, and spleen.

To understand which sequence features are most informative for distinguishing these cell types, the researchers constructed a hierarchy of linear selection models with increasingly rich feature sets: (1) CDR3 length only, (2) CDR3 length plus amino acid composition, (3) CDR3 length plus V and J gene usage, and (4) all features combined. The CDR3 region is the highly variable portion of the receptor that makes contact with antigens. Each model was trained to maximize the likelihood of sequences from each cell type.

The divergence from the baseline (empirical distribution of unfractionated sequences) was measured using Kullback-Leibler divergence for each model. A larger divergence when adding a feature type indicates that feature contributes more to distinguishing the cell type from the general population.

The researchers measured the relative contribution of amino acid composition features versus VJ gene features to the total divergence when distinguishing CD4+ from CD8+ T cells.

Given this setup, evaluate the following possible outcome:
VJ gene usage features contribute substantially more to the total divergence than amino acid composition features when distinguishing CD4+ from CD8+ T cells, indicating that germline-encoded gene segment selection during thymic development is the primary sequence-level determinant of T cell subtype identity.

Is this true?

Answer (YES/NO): NO